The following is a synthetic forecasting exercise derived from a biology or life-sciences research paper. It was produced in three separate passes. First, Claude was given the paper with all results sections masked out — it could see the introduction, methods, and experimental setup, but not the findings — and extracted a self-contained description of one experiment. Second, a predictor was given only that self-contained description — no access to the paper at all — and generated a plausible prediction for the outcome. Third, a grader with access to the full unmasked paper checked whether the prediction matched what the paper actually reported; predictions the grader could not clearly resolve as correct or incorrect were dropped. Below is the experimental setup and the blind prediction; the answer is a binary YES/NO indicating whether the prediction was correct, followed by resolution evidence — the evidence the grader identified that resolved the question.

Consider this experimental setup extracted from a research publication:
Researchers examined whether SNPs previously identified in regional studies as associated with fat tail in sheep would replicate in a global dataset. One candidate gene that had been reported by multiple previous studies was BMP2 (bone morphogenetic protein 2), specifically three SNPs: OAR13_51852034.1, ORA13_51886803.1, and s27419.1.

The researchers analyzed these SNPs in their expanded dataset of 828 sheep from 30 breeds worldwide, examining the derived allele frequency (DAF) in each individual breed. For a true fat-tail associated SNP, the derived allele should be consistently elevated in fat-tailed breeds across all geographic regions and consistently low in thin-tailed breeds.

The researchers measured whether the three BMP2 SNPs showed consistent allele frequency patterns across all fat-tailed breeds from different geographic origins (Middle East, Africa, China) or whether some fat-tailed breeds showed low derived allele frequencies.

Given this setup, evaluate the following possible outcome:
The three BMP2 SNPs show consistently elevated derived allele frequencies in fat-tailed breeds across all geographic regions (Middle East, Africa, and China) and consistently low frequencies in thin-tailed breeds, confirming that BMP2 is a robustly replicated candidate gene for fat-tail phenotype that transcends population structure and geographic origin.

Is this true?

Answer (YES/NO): NO